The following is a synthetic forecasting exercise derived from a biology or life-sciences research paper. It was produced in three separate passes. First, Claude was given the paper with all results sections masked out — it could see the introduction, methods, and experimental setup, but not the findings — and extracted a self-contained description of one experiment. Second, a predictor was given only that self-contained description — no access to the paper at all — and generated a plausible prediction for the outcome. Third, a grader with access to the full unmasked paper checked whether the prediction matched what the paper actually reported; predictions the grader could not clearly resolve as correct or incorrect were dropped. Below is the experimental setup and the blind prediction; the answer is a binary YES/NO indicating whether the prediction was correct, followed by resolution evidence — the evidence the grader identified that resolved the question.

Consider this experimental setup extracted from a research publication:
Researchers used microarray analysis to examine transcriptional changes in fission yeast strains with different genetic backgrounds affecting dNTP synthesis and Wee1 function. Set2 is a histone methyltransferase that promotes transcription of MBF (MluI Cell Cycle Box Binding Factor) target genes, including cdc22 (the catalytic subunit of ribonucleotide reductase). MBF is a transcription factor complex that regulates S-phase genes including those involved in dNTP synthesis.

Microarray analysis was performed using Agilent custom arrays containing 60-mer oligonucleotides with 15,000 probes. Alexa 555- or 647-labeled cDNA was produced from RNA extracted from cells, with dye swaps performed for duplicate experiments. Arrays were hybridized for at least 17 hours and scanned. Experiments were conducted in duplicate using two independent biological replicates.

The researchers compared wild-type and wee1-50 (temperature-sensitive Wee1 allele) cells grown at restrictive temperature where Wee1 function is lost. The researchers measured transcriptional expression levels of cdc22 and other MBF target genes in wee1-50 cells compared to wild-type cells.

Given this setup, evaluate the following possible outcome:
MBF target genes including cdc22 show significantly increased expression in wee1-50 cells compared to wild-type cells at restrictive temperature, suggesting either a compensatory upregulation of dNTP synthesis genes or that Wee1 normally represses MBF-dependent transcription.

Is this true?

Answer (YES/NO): YES